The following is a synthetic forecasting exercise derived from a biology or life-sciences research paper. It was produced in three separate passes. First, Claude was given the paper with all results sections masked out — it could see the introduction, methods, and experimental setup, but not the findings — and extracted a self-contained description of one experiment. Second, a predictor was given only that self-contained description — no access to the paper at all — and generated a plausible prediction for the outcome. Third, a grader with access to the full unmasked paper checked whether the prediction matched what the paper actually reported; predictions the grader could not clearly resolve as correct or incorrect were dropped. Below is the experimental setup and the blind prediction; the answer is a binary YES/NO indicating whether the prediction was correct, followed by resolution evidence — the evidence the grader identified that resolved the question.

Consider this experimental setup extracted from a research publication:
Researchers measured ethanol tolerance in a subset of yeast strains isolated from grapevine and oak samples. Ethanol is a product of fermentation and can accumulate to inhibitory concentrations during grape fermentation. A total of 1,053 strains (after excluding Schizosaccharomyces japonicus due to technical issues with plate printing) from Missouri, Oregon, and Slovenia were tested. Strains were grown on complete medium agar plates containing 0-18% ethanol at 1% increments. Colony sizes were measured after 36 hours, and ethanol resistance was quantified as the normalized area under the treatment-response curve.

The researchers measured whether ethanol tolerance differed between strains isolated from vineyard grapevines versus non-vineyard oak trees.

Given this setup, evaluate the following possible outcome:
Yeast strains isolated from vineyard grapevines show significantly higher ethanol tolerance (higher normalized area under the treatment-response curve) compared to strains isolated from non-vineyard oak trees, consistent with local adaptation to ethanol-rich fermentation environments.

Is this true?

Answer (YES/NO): NO